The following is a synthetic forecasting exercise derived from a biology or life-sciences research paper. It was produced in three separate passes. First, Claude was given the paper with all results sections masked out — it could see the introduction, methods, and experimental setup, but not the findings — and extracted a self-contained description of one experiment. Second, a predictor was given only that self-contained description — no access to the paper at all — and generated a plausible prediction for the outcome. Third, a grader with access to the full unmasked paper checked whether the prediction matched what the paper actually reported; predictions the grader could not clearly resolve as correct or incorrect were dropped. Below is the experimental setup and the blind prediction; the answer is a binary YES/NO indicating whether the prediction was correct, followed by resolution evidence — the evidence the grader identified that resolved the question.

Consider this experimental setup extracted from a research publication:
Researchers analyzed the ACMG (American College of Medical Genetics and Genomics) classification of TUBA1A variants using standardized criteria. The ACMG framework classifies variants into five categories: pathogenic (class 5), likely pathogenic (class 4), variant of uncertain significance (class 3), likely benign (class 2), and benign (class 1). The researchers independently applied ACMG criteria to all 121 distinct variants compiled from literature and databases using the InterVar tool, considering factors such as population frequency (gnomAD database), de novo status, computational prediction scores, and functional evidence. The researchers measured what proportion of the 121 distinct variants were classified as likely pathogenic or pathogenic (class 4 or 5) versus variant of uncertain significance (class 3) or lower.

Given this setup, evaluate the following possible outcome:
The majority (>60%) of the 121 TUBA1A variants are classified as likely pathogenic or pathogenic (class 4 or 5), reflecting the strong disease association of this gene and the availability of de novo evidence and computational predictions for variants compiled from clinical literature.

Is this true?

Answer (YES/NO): YES